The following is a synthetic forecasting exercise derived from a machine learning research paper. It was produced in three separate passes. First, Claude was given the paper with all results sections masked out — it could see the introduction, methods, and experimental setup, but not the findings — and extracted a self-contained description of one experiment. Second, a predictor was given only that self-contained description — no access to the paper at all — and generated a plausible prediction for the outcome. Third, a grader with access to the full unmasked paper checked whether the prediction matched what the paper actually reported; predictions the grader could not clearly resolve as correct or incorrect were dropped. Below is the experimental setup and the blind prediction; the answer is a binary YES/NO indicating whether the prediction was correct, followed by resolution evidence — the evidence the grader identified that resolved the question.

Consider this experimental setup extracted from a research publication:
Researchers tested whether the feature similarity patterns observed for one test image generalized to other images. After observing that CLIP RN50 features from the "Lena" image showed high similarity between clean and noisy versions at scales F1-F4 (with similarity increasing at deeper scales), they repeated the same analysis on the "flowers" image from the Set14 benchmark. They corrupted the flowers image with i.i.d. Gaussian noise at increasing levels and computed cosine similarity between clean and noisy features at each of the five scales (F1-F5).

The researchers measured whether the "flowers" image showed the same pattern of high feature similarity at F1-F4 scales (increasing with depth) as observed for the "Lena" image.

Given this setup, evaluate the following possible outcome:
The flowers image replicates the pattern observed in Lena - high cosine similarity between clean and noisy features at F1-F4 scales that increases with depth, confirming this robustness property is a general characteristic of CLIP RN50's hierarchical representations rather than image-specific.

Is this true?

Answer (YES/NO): YES